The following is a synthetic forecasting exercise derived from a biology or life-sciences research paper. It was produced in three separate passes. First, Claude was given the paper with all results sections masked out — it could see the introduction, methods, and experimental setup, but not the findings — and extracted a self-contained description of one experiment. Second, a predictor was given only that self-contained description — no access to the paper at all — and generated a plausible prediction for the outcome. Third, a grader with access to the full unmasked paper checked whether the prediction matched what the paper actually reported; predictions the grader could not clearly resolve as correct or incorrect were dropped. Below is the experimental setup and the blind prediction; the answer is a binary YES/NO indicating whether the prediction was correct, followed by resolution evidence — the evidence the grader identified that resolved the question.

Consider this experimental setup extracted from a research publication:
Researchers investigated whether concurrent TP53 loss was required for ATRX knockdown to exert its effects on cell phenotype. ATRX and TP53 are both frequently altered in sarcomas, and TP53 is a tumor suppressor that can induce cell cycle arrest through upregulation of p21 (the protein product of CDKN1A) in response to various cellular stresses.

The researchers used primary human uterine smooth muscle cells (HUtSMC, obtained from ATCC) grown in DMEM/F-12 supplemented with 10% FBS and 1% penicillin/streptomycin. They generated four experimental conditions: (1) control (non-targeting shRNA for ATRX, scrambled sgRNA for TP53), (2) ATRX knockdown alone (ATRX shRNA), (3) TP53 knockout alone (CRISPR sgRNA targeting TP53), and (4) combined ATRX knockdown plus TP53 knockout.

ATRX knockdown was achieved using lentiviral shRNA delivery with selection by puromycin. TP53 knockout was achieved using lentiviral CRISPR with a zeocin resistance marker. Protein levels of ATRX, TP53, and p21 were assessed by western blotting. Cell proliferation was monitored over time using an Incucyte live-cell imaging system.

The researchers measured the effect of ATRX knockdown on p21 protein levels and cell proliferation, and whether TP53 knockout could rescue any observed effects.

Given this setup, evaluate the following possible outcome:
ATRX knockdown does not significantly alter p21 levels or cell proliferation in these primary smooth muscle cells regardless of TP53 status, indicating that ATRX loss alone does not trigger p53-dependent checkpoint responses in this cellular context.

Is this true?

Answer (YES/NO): NO